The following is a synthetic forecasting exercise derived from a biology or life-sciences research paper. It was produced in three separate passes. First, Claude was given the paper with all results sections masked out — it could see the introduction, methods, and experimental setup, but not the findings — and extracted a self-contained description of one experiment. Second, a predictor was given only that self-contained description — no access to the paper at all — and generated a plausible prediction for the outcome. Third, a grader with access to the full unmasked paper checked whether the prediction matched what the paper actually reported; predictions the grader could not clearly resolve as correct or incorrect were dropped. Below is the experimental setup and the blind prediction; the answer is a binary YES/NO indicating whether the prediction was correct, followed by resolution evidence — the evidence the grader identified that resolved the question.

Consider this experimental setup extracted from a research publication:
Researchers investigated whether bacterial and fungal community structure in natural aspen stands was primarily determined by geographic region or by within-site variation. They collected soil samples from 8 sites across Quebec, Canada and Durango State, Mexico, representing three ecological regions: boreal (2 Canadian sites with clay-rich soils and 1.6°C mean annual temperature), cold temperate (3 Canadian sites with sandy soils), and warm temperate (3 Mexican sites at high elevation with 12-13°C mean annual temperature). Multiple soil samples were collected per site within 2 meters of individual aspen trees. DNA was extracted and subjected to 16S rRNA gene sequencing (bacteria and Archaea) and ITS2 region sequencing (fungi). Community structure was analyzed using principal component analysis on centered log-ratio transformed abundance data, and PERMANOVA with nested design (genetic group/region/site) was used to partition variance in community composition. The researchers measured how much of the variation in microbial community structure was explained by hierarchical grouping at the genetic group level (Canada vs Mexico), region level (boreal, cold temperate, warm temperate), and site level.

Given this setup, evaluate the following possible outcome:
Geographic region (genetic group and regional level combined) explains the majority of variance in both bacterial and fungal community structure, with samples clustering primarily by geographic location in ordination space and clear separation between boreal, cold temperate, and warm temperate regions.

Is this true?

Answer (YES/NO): NO